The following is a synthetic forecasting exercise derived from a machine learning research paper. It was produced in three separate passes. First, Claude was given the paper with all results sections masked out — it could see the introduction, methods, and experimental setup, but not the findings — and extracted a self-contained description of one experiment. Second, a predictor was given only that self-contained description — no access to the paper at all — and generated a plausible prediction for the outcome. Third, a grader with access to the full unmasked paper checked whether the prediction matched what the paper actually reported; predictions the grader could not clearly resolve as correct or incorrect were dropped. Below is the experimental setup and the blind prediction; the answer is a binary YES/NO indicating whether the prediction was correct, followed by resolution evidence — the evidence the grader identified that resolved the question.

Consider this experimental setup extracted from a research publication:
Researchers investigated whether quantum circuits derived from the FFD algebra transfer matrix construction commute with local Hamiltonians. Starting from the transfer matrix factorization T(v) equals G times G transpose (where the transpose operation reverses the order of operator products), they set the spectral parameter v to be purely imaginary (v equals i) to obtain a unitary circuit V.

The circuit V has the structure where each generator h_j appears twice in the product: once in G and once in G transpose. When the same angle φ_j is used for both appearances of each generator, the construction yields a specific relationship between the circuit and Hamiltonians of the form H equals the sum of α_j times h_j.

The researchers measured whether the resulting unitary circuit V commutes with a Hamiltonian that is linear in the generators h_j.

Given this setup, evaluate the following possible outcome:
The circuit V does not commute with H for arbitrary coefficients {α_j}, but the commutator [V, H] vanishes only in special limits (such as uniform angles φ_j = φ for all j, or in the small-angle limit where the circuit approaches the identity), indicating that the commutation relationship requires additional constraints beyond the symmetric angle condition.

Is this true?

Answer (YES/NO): NO